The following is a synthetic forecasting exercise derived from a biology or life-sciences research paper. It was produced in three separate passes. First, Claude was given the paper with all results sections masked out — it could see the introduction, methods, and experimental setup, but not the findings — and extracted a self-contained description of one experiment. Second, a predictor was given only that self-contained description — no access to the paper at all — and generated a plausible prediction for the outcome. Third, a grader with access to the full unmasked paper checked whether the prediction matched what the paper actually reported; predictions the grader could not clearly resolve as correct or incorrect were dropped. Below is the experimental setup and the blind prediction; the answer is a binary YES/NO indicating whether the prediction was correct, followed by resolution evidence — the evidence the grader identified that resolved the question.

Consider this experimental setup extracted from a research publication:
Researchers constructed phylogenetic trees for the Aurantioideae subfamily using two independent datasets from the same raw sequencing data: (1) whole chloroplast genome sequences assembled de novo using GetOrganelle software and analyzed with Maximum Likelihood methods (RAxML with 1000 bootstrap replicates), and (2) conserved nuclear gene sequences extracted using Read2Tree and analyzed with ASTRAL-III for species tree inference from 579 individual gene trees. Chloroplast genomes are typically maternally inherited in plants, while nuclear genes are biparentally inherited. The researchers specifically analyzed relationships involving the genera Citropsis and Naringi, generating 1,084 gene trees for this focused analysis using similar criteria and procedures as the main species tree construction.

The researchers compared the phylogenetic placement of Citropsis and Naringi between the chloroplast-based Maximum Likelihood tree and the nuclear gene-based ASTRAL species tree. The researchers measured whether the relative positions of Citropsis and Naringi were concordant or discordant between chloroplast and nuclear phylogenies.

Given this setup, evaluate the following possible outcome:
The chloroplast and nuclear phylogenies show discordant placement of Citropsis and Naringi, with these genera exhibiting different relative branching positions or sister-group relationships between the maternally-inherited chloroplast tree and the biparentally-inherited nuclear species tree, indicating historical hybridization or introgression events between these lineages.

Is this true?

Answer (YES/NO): YES